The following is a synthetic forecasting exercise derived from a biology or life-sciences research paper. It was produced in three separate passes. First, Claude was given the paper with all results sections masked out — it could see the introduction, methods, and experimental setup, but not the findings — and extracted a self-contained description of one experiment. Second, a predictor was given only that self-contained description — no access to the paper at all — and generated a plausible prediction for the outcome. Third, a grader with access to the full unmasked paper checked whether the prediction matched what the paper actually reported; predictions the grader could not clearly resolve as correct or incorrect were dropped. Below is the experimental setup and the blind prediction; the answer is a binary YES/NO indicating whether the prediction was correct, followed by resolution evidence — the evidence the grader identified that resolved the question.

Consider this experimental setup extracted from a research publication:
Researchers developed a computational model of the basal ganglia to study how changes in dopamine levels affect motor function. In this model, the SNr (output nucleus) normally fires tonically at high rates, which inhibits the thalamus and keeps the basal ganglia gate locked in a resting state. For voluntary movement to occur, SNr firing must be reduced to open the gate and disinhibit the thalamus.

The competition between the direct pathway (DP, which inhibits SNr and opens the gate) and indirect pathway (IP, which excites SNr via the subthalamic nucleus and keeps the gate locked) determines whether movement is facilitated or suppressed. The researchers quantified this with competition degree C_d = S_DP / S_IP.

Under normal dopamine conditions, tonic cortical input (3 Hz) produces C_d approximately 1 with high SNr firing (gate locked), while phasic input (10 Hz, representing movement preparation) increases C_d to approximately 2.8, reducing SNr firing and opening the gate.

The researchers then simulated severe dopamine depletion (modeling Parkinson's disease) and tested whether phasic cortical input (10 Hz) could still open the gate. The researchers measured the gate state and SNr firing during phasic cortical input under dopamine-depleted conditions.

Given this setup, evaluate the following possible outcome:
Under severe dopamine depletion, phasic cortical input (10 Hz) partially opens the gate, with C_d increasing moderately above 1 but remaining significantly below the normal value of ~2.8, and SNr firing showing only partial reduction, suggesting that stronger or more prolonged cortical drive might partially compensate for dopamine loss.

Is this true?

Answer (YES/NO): NO